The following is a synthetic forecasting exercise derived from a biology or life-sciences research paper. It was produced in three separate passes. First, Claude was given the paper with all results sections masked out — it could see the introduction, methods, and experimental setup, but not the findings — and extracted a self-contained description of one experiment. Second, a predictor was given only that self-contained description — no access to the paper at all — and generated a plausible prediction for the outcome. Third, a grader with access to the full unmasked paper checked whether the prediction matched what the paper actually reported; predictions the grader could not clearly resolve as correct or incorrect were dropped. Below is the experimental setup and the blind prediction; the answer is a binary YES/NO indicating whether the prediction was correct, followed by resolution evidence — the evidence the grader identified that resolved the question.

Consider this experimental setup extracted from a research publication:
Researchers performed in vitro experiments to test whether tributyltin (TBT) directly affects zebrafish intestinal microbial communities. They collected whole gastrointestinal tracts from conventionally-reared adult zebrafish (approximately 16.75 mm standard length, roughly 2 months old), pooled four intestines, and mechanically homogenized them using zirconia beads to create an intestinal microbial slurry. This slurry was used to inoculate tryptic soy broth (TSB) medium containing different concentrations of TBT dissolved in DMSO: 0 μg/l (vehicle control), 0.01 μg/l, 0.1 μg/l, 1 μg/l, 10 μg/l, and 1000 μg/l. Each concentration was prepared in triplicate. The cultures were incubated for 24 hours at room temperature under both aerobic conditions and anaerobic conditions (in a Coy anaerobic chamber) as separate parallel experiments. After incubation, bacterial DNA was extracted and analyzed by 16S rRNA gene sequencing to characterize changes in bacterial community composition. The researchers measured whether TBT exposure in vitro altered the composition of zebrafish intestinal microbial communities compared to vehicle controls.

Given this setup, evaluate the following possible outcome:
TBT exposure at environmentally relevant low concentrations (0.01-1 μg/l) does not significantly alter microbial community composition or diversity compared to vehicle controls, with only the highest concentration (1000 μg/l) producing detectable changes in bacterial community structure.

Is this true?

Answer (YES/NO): NO